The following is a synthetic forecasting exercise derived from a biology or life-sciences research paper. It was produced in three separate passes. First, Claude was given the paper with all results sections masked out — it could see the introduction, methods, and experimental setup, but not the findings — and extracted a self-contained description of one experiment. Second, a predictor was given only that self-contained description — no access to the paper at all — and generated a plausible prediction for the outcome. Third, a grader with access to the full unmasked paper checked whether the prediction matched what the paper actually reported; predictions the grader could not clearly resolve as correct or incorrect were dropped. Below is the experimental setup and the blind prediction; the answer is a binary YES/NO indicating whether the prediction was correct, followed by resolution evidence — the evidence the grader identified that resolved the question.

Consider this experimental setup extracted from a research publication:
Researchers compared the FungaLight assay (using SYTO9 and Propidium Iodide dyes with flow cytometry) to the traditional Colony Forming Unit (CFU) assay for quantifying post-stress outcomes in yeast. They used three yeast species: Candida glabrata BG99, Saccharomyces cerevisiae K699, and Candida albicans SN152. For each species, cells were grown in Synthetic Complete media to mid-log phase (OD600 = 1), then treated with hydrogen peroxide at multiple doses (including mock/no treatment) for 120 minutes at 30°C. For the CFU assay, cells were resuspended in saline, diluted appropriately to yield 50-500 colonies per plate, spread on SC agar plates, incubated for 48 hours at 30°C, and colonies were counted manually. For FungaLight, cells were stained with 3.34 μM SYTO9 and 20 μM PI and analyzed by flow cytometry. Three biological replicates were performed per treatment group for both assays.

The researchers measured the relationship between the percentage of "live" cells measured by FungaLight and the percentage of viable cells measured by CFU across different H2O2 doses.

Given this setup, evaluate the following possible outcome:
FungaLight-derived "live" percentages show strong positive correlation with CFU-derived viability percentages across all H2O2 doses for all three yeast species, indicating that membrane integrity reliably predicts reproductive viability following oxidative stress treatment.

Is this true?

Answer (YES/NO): NO